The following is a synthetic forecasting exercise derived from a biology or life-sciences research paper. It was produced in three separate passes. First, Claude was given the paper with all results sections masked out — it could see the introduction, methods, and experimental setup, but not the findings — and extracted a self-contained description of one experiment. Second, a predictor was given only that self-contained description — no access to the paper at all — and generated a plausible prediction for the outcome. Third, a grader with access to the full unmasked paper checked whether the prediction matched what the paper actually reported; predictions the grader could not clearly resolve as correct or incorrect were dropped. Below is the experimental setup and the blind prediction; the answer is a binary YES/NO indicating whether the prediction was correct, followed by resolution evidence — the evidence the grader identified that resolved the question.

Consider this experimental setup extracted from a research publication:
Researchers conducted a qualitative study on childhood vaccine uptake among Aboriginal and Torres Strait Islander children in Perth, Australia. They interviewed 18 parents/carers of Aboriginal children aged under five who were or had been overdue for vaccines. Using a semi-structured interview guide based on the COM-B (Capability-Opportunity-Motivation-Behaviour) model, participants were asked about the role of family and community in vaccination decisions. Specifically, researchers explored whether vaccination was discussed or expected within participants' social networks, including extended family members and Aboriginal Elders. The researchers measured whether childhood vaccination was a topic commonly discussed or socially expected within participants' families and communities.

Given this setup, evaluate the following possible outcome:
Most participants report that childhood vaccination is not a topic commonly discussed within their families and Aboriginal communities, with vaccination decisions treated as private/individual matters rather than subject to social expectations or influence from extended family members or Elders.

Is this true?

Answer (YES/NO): YES